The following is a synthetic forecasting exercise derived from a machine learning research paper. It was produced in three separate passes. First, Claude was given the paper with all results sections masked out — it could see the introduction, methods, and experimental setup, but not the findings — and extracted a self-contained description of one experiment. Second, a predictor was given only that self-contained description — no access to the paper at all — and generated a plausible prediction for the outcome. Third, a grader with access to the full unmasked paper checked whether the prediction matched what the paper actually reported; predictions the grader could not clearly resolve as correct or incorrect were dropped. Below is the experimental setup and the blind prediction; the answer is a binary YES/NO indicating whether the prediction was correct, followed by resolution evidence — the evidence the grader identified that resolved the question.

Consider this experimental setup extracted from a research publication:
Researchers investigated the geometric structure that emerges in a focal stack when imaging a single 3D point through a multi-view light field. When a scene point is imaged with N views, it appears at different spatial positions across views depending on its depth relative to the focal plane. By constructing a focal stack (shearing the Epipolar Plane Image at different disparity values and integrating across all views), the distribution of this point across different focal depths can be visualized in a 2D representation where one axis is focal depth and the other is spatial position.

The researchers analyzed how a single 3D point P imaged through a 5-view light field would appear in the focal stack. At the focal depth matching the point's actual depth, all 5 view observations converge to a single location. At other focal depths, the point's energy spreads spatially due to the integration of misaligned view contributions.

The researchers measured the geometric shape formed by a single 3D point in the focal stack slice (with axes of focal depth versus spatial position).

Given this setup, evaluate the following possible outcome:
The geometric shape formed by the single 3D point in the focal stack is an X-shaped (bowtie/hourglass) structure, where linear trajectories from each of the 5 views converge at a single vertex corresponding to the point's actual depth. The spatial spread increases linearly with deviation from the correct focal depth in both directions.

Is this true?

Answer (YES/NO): YES